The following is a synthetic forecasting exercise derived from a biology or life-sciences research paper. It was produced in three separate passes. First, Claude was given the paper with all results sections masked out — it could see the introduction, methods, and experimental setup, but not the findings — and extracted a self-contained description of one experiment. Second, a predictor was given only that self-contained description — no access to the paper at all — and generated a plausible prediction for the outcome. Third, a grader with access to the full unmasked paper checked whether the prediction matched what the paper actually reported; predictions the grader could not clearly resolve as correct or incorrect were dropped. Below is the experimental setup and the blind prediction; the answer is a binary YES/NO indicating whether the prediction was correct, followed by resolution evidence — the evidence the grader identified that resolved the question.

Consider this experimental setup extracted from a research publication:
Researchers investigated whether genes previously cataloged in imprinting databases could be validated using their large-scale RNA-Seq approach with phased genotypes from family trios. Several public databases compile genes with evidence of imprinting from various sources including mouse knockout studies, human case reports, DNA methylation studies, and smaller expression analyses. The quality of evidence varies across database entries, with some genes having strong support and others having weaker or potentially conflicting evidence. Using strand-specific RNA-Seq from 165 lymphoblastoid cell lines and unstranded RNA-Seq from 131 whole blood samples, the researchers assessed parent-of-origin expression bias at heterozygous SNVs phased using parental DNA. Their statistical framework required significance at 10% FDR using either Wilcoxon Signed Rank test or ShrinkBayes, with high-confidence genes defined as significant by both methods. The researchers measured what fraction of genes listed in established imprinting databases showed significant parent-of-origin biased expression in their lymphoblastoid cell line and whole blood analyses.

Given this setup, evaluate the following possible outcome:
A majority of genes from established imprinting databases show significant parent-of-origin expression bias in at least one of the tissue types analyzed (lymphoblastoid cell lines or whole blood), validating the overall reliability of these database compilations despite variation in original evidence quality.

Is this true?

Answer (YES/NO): YES